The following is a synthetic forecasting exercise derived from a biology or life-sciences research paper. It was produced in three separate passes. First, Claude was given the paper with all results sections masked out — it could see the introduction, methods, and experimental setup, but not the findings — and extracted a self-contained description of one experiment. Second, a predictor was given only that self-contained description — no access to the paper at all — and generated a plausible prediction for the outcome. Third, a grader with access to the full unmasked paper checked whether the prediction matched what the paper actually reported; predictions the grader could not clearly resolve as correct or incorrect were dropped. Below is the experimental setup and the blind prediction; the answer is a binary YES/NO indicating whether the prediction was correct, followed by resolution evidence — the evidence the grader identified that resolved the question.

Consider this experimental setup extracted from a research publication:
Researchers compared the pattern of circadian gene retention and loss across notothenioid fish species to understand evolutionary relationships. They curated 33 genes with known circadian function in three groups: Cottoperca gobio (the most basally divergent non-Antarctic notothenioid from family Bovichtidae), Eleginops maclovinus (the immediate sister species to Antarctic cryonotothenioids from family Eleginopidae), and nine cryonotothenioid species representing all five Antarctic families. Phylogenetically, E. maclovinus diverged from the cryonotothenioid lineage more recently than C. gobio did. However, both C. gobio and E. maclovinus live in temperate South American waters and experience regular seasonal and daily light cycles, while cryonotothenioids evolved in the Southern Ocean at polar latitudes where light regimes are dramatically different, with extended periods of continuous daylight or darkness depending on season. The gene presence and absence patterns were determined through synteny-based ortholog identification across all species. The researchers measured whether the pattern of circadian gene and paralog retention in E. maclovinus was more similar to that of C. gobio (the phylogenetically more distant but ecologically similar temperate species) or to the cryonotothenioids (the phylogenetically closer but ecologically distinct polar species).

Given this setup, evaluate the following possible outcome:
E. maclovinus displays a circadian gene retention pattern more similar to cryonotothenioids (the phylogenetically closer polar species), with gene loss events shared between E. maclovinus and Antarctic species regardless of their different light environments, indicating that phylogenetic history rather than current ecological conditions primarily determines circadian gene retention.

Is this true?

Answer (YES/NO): NO